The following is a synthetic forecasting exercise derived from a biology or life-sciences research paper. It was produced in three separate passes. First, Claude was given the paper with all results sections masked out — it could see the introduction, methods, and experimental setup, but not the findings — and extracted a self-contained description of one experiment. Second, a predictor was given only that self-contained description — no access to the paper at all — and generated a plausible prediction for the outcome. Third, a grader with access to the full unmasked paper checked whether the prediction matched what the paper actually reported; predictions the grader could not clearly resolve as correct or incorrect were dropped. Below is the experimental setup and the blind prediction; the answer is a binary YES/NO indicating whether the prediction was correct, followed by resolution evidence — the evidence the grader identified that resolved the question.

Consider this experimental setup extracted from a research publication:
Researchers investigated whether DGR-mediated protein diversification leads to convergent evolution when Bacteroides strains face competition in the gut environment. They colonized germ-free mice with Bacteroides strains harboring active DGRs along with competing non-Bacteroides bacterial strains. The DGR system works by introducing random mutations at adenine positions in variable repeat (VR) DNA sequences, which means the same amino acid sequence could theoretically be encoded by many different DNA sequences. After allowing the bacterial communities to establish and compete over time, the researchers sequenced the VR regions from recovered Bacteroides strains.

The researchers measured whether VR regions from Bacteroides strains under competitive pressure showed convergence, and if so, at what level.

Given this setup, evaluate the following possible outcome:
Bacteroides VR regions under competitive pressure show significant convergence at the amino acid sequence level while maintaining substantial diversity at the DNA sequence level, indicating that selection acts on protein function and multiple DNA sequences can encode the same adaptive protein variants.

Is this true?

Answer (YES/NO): YES